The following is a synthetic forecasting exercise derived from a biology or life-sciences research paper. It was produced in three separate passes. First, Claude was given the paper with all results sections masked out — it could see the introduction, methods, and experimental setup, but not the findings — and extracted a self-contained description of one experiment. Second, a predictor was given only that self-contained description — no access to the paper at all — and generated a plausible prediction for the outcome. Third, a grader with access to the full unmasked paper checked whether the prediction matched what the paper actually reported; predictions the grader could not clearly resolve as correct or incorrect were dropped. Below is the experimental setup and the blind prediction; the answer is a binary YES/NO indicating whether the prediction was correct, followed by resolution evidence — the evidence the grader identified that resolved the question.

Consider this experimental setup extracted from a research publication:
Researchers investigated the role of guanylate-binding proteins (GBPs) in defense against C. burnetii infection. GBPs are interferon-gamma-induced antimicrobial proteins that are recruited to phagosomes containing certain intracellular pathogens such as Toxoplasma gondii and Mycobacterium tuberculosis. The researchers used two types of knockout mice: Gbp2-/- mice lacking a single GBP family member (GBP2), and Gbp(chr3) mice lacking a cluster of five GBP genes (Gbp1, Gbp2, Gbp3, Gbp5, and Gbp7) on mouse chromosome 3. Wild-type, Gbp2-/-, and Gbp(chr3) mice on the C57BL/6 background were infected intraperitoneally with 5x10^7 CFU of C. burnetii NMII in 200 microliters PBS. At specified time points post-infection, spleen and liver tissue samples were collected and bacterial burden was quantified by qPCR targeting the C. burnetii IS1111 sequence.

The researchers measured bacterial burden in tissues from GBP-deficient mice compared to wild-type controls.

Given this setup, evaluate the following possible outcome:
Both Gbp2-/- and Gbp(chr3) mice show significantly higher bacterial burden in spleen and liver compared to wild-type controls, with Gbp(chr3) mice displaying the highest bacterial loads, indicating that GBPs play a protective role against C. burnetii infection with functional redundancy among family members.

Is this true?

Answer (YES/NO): NO